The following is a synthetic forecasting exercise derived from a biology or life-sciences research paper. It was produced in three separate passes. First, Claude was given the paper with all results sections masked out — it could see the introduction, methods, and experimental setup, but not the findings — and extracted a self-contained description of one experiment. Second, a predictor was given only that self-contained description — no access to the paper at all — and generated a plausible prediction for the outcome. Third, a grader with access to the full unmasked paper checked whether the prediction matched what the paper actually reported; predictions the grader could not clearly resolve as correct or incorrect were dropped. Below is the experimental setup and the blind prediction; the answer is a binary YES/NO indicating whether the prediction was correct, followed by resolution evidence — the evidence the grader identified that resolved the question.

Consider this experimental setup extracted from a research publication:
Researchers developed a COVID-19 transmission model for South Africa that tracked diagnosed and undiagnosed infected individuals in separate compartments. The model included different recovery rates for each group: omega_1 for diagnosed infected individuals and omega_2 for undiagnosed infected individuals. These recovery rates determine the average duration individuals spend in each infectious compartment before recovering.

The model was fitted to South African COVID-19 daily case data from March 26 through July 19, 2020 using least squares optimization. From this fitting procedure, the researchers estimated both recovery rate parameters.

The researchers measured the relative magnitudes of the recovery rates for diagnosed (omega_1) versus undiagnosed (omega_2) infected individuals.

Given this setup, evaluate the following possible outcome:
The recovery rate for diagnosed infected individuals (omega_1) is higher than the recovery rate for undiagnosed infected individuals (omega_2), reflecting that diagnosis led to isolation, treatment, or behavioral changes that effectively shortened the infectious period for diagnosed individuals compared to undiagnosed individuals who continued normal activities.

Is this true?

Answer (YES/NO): YES